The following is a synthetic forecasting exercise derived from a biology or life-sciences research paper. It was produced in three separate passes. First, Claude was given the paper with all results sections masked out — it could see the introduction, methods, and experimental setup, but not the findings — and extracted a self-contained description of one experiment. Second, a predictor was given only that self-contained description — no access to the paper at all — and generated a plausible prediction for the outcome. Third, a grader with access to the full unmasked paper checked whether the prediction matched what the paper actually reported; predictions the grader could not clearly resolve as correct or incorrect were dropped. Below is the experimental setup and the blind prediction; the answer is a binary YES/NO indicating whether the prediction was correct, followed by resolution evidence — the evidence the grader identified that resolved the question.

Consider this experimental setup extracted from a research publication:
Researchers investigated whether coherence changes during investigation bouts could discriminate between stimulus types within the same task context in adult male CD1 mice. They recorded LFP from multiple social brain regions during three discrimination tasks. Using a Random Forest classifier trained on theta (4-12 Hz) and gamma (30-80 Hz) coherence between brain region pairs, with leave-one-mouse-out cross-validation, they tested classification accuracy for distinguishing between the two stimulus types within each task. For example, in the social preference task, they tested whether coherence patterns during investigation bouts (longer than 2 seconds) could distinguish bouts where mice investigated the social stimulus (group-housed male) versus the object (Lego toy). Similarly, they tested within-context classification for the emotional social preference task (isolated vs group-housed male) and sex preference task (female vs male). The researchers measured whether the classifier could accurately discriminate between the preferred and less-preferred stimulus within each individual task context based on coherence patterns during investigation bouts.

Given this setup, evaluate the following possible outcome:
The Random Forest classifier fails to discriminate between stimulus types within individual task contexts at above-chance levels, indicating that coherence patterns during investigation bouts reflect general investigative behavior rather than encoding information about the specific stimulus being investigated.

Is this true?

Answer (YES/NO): NO